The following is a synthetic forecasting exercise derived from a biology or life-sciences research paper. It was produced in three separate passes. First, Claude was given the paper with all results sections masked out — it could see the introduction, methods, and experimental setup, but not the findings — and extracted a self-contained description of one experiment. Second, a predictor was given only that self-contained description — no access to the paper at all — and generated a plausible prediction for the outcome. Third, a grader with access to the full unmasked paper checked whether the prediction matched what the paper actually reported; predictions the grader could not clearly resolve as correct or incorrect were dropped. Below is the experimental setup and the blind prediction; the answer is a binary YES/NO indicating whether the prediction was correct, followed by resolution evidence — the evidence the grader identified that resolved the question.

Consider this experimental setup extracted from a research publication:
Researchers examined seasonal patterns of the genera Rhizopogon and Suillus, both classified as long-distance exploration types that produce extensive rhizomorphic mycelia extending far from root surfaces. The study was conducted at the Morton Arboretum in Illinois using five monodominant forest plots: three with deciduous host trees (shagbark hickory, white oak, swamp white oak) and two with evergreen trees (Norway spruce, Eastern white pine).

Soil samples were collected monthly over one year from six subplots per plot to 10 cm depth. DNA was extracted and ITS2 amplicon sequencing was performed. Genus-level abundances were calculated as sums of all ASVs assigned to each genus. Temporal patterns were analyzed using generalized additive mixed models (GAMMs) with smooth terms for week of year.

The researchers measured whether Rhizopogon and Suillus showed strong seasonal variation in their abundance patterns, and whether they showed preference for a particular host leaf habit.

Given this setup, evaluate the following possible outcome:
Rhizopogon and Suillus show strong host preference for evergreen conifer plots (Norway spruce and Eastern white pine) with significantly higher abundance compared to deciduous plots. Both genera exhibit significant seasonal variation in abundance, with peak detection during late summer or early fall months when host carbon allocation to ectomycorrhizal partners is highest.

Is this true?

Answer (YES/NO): NO